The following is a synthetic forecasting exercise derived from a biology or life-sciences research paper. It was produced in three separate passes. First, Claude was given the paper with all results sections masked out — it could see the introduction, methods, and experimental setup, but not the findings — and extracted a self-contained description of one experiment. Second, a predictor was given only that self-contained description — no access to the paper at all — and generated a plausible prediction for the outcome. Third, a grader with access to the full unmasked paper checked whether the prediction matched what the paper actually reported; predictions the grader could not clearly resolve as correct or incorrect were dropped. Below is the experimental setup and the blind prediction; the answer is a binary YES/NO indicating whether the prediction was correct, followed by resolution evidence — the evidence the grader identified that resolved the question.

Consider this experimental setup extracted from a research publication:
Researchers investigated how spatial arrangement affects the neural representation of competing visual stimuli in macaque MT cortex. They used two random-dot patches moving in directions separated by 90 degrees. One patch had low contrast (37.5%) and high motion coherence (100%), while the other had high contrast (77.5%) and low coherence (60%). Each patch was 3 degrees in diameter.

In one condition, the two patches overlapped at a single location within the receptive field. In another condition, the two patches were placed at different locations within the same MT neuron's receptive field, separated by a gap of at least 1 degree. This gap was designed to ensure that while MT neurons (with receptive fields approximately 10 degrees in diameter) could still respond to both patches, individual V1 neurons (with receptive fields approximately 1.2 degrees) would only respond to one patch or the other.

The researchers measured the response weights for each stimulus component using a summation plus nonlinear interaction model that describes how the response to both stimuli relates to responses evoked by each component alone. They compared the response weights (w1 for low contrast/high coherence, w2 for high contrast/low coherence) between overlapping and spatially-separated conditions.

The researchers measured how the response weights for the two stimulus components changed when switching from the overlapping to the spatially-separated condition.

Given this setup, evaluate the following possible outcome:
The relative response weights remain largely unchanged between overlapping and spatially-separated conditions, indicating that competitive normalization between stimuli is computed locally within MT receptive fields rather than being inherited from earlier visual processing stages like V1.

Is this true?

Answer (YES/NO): NO